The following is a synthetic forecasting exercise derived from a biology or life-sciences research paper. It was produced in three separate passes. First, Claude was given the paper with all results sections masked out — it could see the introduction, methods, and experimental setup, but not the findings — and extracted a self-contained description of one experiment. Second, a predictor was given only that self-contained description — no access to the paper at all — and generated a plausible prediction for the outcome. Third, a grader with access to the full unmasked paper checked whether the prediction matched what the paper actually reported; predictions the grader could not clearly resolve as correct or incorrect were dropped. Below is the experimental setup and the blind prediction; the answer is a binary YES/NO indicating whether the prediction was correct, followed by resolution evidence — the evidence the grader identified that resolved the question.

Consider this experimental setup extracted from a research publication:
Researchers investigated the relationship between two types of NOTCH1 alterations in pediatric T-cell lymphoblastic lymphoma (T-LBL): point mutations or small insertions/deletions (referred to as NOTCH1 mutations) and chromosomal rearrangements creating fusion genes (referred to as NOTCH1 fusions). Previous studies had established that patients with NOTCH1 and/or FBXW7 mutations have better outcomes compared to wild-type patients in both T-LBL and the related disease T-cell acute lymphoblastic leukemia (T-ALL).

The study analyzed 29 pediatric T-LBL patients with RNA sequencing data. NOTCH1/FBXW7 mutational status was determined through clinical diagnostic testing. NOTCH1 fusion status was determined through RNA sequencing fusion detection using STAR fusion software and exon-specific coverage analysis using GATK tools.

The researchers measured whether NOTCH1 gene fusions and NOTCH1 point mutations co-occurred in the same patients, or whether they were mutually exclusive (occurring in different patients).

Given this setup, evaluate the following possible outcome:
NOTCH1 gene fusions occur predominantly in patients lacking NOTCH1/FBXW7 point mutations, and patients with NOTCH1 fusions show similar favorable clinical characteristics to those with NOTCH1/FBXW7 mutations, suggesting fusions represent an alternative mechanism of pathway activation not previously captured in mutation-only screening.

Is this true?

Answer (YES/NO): NO